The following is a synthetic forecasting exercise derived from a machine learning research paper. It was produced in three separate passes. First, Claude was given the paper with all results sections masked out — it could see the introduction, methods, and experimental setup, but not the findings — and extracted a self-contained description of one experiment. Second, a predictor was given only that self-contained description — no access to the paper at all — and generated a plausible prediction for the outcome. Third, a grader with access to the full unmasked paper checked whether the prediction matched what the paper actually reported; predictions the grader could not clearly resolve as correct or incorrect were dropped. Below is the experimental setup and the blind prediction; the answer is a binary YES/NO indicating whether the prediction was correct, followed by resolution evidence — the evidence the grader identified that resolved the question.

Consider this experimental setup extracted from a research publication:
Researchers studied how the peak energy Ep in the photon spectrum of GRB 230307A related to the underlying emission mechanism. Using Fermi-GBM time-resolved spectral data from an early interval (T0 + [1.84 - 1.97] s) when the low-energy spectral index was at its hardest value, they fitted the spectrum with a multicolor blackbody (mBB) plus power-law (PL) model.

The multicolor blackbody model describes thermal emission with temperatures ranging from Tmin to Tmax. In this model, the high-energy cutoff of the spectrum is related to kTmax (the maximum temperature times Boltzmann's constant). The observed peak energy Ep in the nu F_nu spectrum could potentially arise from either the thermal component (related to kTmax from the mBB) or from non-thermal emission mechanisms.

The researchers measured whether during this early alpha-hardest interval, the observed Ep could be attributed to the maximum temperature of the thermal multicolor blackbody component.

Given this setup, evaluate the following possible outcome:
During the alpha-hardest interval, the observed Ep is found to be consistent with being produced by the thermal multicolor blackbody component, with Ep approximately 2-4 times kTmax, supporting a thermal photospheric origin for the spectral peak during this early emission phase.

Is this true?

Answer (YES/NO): YES